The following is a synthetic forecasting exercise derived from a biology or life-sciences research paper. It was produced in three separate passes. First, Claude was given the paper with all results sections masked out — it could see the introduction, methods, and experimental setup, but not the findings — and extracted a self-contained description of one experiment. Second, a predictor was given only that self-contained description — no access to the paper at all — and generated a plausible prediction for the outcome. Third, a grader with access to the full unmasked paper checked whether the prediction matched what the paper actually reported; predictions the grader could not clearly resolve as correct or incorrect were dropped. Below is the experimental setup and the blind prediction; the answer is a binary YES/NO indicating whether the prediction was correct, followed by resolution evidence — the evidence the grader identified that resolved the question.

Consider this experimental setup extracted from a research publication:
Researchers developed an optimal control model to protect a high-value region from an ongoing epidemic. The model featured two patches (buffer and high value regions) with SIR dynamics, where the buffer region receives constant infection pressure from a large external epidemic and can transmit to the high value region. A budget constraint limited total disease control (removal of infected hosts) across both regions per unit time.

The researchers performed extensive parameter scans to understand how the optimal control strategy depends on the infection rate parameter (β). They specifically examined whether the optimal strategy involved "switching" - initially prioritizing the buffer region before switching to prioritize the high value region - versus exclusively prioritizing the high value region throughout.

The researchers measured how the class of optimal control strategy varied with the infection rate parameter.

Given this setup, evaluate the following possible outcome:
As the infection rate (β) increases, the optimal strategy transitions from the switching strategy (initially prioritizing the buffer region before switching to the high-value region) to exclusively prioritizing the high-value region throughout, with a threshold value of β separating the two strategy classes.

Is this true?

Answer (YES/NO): NO